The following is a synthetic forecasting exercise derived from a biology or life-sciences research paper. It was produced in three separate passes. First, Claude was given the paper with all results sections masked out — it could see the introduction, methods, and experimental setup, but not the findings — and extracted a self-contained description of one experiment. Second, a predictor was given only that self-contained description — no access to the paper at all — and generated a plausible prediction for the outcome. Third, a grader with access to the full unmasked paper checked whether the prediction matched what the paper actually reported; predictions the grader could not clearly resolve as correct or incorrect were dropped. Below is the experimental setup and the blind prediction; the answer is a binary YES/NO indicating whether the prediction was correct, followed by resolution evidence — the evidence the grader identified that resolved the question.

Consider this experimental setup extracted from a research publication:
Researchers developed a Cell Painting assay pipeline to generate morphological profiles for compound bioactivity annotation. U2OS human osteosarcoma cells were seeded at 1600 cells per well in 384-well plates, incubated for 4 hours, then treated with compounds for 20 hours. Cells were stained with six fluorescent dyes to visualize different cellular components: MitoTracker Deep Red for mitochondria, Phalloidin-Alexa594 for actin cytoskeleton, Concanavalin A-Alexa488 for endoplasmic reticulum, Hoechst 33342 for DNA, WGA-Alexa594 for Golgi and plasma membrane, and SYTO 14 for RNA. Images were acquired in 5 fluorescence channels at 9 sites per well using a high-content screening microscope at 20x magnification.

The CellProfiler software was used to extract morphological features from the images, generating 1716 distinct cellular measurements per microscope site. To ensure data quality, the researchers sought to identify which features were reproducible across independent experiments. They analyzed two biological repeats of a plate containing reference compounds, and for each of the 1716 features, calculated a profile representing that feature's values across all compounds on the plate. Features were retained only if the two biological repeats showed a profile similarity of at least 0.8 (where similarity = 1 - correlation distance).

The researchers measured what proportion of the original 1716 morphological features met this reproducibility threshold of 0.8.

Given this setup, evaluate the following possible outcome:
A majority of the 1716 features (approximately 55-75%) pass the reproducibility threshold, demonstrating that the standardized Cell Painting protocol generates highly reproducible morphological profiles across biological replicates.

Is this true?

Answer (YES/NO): NO